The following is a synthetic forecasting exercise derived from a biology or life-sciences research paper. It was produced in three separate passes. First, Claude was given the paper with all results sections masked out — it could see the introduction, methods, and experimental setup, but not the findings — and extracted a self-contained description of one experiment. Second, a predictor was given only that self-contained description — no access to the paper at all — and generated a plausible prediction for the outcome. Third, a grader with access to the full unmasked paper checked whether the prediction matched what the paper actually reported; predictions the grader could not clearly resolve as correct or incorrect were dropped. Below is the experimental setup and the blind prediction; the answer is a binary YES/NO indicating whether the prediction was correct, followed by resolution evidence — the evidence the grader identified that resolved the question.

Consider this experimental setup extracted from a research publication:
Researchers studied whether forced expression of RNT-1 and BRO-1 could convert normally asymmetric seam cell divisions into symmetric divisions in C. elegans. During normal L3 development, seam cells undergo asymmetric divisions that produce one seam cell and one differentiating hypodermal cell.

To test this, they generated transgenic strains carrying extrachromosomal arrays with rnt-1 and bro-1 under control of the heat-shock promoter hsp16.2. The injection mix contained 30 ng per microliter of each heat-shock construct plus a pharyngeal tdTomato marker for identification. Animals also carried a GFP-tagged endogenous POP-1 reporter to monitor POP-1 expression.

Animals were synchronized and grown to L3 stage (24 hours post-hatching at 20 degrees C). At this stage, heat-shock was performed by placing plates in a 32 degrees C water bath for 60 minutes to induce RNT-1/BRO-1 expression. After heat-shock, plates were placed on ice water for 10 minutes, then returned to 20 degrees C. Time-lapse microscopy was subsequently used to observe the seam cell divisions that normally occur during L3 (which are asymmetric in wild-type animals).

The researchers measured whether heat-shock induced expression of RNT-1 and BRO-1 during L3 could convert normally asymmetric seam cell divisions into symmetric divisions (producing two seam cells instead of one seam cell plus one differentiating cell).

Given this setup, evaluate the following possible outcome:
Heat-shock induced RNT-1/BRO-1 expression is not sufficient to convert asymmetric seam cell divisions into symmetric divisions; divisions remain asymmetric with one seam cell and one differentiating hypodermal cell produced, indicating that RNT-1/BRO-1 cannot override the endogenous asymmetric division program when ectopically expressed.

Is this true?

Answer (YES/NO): NO